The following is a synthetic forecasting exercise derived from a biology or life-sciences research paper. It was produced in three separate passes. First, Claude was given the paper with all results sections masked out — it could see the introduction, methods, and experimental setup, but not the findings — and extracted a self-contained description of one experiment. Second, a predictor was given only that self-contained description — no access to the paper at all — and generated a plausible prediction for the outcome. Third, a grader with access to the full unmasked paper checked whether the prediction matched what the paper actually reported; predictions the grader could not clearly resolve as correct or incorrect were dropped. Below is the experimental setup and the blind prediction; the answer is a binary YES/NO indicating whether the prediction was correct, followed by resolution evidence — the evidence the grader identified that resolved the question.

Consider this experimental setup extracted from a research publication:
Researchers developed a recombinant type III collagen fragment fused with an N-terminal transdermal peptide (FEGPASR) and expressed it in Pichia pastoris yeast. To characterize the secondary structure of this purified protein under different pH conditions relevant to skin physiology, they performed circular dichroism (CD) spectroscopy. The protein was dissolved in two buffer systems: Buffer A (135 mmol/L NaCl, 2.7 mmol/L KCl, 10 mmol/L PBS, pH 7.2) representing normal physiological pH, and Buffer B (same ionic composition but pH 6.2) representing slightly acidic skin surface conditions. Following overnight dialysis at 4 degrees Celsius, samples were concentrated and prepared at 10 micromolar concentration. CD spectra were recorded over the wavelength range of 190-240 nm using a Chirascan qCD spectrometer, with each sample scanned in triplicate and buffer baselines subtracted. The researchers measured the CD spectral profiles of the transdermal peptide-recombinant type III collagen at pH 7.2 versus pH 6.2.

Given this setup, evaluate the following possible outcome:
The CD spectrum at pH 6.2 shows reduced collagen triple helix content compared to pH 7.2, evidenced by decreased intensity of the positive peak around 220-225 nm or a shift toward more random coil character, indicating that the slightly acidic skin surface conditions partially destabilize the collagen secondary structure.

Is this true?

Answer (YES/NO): NO